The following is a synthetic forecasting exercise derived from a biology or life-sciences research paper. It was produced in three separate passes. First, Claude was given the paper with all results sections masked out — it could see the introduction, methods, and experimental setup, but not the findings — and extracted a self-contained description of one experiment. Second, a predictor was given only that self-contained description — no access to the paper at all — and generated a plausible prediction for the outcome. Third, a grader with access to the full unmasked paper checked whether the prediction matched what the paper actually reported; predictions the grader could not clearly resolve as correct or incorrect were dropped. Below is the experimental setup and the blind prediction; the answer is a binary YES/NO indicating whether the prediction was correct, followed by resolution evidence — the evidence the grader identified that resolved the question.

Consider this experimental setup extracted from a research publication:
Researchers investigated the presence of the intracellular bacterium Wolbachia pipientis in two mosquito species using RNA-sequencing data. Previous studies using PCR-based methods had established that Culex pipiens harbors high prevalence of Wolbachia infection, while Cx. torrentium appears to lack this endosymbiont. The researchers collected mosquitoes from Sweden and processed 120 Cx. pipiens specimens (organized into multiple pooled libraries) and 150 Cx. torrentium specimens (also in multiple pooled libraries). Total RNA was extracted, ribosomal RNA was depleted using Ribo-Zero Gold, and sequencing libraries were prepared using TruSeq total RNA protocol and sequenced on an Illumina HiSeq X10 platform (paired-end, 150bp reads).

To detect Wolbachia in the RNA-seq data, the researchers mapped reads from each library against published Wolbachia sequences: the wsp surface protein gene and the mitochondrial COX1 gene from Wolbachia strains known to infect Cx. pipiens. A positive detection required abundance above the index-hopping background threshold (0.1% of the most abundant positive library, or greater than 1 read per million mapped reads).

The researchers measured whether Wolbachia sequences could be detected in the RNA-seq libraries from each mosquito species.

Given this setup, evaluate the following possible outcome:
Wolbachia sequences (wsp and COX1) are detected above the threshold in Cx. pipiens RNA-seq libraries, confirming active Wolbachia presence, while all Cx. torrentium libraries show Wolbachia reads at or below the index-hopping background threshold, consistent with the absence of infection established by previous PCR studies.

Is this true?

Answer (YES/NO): NO